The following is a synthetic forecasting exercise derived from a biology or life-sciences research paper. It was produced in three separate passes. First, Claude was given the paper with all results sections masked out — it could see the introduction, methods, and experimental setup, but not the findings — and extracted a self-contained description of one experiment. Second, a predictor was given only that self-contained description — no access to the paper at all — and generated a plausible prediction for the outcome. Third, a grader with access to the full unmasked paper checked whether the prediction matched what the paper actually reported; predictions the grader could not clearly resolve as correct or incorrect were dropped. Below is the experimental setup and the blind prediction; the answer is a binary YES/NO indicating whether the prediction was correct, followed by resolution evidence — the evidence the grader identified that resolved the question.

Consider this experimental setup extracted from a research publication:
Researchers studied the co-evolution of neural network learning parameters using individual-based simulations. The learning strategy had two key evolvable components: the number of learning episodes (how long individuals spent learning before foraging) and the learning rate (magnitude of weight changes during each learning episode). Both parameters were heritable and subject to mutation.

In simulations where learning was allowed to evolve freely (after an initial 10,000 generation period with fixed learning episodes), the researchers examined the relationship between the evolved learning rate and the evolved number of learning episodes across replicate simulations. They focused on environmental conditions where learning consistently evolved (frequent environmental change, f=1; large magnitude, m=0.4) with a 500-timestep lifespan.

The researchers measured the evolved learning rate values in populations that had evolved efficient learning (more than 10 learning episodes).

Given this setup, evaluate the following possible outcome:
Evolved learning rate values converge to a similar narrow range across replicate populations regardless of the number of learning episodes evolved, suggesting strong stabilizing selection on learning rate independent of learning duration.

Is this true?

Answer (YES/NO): YES